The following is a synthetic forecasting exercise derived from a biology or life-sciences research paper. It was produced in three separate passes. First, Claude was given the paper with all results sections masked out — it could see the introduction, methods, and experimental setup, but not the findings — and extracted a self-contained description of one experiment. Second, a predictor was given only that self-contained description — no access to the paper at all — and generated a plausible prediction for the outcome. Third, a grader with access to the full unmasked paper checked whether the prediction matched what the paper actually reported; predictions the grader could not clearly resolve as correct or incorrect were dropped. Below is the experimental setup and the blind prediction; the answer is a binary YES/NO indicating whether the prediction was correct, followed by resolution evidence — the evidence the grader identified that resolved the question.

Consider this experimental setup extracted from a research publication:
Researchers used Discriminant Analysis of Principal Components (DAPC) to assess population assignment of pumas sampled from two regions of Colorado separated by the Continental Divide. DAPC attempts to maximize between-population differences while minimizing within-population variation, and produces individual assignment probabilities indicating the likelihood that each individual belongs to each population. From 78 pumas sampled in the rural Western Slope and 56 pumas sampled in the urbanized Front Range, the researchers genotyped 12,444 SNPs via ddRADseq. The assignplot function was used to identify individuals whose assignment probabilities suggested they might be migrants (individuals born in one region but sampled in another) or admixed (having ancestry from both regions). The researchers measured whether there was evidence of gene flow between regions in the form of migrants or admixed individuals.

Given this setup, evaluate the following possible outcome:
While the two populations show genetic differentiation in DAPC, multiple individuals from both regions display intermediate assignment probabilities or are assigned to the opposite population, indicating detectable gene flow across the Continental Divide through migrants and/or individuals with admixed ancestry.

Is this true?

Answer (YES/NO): YES